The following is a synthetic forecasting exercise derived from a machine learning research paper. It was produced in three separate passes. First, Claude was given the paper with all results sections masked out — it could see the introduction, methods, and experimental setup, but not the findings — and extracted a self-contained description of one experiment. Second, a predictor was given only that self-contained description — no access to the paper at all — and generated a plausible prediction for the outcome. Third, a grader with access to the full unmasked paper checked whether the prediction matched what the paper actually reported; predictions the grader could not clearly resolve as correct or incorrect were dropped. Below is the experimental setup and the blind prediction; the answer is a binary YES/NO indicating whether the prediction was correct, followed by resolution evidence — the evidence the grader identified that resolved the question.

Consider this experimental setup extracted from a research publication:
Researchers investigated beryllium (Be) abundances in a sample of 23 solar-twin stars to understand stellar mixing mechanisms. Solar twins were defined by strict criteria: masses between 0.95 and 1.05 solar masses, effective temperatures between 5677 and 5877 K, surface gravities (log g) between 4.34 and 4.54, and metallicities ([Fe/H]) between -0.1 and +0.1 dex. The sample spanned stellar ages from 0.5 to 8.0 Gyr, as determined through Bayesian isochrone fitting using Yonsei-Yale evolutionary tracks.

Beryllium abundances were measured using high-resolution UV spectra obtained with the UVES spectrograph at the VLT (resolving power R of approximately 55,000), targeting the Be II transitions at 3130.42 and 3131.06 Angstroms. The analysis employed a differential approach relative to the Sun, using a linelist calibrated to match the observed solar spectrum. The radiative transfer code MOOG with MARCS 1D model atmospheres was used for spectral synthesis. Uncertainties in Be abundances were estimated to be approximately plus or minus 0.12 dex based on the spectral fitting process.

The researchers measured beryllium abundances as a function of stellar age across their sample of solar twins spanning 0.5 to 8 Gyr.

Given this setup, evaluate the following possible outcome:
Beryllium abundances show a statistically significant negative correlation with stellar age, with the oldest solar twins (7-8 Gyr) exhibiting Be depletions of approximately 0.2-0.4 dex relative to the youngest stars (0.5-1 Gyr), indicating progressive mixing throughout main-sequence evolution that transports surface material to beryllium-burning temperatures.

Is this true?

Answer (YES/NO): NO